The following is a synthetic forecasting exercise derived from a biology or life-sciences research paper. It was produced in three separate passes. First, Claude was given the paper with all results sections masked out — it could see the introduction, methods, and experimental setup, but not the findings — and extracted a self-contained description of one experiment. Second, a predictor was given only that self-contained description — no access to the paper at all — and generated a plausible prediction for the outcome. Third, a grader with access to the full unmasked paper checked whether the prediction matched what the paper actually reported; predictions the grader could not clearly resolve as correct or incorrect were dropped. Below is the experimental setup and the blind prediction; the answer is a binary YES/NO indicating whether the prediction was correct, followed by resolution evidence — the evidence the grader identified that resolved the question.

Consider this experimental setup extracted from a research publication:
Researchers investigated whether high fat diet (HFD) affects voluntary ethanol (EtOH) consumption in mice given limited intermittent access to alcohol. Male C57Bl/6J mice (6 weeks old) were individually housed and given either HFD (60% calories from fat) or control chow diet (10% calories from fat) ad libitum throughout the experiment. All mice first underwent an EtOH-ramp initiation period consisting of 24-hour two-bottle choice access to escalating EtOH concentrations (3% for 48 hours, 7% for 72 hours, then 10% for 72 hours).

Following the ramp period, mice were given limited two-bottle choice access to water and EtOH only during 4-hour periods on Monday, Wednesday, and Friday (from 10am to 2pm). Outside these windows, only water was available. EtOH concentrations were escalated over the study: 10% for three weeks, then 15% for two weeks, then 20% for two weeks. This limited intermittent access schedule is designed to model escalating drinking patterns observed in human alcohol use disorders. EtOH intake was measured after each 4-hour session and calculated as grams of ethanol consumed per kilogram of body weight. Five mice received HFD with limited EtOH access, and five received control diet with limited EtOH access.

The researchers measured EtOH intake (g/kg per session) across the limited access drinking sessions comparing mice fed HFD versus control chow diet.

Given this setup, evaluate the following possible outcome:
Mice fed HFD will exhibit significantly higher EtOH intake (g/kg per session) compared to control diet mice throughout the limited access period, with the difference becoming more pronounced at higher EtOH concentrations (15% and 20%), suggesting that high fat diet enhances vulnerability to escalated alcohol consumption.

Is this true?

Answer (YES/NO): NO